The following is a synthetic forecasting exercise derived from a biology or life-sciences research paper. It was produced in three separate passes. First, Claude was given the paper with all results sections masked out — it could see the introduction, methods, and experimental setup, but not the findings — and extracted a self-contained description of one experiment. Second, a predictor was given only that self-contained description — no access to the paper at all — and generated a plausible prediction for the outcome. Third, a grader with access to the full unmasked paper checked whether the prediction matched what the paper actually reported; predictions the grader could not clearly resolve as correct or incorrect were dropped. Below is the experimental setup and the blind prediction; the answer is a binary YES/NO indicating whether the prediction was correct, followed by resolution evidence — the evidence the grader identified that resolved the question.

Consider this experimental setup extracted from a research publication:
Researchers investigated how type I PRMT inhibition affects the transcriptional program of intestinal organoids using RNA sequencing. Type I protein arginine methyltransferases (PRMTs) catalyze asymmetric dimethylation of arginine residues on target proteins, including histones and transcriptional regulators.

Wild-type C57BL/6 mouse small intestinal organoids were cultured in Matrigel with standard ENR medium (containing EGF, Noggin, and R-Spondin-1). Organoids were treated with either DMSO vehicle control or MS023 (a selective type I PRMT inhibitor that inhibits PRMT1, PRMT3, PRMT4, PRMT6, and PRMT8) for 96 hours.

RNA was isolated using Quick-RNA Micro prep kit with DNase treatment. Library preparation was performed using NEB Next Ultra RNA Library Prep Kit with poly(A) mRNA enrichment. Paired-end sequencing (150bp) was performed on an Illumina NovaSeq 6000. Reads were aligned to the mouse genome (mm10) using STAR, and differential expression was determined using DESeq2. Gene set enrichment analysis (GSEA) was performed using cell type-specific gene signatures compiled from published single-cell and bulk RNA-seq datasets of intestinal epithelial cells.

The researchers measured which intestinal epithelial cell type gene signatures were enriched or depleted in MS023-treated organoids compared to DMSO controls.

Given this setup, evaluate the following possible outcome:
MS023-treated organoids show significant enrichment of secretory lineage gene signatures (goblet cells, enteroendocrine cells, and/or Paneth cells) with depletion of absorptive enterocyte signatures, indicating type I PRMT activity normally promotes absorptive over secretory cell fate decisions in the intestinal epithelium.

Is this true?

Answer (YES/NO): NO